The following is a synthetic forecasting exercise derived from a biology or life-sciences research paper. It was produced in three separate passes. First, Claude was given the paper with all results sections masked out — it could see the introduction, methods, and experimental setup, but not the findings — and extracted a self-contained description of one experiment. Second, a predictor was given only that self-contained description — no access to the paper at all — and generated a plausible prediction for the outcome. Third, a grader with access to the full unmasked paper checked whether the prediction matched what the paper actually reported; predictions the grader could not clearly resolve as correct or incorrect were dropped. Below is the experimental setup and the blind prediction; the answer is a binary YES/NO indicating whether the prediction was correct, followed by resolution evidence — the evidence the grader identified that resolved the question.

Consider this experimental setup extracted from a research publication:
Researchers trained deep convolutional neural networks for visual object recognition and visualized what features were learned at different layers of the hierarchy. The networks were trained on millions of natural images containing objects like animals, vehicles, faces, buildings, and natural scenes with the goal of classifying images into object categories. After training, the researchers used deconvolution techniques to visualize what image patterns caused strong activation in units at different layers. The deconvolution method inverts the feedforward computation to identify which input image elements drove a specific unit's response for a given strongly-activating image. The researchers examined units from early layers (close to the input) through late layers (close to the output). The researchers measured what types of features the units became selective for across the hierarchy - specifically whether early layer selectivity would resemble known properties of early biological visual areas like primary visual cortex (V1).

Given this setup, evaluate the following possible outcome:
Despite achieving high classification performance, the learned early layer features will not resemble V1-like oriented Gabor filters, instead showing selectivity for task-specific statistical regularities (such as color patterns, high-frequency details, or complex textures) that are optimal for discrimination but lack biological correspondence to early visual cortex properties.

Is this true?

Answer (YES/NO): NO